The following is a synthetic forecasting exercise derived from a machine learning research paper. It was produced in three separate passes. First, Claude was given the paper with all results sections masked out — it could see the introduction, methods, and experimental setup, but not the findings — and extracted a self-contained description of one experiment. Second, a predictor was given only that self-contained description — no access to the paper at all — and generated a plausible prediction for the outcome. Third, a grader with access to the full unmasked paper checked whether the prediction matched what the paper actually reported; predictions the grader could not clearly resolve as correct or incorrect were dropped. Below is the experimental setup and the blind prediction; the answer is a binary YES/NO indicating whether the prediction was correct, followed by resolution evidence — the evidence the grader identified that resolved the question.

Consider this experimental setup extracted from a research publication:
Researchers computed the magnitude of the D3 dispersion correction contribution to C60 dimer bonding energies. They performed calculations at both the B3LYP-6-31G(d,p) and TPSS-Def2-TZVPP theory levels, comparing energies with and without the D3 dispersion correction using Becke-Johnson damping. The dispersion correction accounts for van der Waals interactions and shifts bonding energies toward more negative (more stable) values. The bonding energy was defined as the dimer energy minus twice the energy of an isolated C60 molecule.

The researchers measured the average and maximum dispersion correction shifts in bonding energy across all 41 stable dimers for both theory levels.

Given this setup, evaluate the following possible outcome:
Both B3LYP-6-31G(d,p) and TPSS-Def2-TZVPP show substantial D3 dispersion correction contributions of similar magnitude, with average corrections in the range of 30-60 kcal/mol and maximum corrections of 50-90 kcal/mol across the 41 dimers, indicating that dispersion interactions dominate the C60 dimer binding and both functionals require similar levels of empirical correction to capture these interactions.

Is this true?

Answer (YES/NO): NO